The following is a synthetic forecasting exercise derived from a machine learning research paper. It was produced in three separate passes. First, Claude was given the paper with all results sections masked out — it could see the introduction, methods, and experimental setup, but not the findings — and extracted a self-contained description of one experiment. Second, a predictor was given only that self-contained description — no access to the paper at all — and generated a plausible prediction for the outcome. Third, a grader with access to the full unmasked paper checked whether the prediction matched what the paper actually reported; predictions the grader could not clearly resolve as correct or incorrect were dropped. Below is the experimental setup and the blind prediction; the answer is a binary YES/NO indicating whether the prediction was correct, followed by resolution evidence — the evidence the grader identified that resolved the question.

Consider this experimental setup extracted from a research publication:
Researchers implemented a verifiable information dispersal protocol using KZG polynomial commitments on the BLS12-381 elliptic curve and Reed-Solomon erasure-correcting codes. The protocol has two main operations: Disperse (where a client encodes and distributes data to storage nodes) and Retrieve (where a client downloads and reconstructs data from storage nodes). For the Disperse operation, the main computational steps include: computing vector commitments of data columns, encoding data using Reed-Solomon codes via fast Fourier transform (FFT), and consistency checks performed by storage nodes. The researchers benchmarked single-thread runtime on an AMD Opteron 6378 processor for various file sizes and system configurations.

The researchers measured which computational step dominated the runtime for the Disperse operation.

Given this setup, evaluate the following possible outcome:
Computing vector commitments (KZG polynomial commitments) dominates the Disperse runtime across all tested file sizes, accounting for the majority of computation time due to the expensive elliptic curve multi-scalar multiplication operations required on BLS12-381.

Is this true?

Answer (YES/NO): YES